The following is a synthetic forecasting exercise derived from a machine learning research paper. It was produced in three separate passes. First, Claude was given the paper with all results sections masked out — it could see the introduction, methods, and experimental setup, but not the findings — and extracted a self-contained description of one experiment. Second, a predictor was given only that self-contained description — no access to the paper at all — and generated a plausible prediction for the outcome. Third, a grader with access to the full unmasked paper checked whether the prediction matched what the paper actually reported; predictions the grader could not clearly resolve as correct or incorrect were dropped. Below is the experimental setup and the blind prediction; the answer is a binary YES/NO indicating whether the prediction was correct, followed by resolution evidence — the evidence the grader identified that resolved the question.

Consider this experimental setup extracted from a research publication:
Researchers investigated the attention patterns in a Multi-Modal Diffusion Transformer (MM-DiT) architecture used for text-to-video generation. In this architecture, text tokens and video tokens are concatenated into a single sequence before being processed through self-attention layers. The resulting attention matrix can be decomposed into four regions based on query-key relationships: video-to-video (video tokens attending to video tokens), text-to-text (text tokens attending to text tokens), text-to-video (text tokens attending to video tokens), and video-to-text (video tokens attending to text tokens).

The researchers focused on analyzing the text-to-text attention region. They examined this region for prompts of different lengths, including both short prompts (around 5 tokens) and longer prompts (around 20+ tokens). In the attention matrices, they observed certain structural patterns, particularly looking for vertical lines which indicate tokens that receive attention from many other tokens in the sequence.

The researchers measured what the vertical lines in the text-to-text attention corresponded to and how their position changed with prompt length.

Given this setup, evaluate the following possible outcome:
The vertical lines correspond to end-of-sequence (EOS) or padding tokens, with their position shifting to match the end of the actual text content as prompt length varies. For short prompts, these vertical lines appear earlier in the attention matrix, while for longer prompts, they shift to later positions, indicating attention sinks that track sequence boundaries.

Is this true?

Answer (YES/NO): YES